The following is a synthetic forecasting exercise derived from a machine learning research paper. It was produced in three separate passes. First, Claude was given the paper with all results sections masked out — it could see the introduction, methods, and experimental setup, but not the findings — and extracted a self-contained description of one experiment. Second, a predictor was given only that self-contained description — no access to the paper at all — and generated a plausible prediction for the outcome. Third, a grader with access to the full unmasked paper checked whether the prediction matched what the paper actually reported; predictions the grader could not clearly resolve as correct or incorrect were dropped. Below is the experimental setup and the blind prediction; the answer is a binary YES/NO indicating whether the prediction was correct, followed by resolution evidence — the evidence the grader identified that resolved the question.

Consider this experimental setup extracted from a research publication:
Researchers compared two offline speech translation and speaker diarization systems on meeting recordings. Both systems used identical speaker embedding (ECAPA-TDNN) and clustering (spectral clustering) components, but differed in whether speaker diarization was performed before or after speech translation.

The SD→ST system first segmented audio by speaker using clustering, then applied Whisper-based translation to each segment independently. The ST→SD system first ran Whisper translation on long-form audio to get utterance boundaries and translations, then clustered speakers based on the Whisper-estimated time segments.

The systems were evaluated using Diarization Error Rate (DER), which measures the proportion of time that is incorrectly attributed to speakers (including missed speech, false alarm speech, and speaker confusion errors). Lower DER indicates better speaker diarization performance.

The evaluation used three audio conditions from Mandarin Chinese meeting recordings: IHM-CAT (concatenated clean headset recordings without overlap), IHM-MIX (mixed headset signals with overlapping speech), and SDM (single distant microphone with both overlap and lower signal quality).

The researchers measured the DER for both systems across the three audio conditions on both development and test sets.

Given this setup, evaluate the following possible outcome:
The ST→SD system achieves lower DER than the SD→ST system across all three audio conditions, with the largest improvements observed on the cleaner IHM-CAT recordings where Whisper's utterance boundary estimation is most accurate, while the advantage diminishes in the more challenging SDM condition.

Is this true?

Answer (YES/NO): NO